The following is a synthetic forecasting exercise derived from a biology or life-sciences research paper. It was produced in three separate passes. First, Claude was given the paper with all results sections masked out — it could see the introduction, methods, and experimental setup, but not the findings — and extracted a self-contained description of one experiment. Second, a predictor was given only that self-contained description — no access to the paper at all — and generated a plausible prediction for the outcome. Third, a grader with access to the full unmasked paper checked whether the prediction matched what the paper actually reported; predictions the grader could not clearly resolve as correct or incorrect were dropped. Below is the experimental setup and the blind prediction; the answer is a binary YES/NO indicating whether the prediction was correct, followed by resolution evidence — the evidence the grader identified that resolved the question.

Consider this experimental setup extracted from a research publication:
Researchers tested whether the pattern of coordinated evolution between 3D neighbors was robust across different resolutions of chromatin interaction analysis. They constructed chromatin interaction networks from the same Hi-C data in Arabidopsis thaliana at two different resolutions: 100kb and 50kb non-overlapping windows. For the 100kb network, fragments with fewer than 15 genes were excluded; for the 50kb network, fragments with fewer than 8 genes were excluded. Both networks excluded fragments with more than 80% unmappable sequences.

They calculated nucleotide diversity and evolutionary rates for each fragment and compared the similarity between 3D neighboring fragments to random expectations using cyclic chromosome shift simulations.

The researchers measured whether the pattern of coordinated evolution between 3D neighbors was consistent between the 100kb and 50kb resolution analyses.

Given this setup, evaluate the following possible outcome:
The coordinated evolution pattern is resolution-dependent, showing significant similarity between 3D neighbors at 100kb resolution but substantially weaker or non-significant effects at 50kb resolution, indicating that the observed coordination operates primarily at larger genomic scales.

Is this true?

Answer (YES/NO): NO